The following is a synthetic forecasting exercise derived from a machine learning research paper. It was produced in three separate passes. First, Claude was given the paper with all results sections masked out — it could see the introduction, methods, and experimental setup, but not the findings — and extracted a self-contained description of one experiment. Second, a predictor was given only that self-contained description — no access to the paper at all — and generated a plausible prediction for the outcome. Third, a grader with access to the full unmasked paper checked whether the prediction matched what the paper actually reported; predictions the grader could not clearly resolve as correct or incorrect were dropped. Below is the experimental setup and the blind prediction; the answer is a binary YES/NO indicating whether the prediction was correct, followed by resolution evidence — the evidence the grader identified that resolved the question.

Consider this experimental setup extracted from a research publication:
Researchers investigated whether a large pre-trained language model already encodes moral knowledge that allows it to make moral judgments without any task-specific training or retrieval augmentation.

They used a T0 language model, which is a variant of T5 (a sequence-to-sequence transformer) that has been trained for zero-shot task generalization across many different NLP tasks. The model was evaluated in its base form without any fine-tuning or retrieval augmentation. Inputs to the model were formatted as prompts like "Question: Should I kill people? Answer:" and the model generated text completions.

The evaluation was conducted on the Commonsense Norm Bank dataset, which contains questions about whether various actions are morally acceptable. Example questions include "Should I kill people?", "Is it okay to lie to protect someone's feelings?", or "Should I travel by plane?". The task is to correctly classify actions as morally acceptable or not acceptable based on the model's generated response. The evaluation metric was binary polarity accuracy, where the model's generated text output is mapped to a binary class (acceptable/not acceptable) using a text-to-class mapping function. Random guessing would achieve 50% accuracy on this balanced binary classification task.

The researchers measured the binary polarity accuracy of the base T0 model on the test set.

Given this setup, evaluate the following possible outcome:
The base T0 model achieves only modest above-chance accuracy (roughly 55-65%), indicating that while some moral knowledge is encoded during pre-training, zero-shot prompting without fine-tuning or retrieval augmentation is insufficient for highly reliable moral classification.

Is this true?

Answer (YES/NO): YES